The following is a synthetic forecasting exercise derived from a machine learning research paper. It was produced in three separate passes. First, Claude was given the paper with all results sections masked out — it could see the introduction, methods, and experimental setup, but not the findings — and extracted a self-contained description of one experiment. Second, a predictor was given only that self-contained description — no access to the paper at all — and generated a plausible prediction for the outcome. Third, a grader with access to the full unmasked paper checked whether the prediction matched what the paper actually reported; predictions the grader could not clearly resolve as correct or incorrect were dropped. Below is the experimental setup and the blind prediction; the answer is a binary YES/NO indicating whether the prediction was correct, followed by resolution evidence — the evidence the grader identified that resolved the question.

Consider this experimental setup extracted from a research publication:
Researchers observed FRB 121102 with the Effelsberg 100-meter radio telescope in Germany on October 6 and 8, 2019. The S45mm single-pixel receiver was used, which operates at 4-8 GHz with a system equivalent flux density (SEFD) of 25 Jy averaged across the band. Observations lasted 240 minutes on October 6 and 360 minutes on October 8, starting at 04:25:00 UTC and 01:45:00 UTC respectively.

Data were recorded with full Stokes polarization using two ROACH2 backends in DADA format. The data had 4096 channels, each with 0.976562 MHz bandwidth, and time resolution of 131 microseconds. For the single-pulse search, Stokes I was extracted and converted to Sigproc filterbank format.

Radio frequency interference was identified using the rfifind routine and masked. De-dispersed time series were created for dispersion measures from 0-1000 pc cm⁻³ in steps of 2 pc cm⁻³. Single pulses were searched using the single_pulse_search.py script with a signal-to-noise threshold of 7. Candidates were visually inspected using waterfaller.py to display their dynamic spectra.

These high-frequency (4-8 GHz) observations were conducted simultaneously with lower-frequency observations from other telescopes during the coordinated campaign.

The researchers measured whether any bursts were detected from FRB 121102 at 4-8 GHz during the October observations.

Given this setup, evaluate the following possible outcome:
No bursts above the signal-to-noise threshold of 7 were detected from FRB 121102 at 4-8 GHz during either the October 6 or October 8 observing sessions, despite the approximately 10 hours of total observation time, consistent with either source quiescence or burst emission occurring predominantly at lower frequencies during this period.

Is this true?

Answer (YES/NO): YES